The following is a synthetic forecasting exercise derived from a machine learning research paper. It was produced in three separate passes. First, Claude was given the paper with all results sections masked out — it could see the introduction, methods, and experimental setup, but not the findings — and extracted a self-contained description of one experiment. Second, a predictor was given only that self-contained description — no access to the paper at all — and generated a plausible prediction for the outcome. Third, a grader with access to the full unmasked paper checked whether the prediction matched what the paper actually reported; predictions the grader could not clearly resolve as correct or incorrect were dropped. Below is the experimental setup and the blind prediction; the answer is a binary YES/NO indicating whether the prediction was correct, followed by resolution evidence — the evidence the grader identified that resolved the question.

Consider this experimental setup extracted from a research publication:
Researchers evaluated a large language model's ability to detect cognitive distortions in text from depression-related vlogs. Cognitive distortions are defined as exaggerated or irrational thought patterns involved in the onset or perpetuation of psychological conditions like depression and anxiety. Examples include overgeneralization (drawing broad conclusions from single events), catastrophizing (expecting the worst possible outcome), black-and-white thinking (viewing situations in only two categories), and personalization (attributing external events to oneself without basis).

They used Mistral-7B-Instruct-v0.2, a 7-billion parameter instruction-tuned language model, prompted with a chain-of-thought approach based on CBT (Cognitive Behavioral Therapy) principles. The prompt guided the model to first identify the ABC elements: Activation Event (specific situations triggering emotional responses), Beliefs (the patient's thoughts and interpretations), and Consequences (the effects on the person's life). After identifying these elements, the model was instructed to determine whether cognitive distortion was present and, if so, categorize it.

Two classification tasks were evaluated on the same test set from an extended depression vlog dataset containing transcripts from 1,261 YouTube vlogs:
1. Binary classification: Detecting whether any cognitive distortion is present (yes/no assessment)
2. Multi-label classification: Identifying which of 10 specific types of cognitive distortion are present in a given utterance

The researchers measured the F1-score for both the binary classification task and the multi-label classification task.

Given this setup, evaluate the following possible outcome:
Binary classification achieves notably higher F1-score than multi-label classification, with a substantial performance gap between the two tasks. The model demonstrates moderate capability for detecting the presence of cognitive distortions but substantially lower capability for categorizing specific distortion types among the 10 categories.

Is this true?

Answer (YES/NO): YES